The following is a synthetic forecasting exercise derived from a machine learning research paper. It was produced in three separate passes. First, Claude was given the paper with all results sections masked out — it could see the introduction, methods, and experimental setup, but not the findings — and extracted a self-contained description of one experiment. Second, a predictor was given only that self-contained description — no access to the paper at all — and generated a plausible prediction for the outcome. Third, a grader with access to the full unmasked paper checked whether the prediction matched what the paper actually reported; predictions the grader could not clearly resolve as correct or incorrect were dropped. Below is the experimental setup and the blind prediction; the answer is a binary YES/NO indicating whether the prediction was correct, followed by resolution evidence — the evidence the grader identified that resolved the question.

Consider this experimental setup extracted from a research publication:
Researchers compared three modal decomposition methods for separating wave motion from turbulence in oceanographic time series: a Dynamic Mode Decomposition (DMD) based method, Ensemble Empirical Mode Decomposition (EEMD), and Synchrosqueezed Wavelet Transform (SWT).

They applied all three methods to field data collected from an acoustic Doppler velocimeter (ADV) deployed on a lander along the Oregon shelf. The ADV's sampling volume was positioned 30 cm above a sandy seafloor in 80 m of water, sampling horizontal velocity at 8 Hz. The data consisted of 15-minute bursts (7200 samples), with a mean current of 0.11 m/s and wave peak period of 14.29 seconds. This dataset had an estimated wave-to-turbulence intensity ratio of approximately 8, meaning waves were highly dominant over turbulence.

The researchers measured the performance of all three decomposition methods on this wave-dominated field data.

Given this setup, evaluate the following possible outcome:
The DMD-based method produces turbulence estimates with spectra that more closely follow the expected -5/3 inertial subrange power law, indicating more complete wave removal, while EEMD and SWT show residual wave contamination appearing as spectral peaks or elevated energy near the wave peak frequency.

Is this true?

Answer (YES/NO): NO